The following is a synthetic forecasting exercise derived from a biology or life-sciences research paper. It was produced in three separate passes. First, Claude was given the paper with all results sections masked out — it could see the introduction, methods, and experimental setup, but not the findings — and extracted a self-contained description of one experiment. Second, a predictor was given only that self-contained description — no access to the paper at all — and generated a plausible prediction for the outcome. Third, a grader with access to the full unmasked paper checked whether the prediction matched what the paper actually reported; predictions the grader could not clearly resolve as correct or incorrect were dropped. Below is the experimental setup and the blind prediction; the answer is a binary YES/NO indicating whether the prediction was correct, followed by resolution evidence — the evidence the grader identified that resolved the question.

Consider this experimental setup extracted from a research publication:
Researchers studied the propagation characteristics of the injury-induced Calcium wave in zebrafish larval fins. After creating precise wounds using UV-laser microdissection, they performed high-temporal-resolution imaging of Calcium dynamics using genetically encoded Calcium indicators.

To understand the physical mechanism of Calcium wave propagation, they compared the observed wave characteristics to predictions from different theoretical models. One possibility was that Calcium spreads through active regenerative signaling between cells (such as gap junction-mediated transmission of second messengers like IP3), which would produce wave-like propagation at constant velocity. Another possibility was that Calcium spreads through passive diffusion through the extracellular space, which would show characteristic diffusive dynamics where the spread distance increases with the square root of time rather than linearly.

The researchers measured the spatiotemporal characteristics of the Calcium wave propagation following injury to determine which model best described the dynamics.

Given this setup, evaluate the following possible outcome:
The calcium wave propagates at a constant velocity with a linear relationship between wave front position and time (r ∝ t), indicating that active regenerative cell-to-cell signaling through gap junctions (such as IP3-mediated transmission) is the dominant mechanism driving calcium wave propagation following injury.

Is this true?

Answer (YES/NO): NO